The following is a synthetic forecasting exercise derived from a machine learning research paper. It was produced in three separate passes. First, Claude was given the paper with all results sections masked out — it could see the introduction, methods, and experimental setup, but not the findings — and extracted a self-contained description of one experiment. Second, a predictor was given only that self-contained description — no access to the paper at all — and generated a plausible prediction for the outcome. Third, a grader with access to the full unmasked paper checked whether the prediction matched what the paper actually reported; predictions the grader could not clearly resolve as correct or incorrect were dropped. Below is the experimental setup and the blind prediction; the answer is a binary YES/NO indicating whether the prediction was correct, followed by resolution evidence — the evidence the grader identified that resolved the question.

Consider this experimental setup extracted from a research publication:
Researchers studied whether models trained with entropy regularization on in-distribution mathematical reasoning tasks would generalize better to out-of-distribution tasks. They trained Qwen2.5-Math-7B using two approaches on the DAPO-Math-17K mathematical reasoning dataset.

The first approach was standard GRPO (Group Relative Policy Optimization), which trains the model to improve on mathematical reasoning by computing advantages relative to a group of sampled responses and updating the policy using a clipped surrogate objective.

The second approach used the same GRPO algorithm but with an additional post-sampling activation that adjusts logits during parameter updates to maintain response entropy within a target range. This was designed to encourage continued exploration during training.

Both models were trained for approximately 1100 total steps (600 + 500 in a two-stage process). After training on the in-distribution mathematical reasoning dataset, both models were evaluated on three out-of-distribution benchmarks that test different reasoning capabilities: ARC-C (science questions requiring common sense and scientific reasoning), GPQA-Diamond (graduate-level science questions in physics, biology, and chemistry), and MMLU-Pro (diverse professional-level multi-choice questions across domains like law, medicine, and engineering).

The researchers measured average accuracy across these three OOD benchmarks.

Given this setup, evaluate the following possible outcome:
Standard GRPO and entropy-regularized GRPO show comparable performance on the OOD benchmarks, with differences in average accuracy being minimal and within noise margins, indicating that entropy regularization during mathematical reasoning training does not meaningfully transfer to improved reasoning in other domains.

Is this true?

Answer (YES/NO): NO